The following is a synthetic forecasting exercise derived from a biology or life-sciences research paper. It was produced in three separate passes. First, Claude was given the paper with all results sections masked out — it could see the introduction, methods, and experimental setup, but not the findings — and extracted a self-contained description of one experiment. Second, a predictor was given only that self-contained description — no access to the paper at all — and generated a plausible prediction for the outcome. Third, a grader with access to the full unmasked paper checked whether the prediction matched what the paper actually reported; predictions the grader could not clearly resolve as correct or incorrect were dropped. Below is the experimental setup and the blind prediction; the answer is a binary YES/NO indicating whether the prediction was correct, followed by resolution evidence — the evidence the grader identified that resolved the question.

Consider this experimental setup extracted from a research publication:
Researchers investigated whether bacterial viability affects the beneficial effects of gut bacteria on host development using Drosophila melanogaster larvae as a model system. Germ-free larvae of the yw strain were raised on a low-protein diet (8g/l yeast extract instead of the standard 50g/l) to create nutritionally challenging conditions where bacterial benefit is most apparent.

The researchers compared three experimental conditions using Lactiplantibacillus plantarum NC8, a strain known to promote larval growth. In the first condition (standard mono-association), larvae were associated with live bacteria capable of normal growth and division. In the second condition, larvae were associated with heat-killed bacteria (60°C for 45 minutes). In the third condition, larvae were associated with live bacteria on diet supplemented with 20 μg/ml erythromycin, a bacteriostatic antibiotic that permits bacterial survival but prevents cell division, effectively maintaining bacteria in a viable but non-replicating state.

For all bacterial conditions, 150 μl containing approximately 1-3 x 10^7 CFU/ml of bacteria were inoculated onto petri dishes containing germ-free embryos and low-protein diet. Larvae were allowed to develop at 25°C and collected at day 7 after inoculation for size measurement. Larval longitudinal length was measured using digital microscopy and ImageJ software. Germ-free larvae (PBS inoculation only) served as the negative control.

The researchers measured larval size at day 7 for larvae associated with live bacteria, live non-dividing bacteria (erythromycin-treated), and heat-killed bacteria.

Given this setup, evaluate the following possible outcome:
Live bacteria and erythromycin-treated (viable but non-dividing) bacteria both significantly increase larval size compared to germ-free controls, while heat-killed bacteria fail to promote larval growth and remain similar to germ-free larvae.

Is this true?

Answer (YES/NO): YES